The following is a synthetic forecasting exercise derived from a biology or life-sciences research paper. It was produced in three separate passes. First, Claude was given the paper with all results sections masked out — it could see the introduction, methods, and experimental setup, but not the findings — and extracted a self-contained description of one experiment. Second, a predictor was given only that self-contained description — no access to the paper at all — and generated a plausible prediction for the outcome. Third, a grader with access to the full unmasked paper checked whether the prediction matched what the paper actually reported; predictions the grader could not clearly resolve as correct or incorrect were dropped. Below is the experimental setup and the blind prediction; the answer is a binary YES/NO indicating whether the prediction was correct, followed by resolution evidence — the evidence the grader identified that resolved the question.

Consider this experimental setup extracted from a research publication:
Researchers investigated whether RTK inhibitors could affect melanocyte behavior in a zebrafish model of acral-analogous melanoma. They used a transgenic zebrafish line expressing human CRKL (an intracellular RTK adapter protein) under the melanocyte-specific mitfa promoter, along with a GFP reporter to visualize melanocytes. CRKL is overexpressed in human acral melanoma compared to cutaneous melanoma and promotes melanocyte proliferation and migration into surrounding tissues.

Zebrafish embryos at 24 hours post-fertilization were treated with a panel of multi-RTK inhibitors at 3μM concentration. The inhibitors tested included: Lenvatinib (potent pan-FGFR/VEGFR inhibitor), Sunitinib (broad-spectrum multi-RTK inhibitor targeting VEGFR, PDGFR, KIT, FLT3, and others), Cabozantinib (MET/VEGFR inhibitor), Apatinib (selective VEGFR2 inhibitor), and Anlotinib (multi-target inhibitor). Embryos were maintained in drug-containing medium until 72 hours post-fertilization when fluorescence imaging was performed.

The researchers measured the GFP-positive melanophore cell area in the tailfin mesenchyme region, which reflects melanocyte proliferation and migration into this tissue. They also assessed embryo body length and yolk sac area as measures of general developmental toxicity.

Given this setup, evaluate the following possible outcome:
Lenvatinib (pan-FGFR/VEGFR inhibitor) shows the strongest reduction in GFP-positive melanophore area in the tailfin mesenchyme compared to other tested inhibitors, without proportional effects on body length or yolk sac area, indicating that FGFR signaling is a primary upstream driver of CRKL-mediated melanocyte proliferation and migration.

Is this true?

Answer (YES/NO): NO